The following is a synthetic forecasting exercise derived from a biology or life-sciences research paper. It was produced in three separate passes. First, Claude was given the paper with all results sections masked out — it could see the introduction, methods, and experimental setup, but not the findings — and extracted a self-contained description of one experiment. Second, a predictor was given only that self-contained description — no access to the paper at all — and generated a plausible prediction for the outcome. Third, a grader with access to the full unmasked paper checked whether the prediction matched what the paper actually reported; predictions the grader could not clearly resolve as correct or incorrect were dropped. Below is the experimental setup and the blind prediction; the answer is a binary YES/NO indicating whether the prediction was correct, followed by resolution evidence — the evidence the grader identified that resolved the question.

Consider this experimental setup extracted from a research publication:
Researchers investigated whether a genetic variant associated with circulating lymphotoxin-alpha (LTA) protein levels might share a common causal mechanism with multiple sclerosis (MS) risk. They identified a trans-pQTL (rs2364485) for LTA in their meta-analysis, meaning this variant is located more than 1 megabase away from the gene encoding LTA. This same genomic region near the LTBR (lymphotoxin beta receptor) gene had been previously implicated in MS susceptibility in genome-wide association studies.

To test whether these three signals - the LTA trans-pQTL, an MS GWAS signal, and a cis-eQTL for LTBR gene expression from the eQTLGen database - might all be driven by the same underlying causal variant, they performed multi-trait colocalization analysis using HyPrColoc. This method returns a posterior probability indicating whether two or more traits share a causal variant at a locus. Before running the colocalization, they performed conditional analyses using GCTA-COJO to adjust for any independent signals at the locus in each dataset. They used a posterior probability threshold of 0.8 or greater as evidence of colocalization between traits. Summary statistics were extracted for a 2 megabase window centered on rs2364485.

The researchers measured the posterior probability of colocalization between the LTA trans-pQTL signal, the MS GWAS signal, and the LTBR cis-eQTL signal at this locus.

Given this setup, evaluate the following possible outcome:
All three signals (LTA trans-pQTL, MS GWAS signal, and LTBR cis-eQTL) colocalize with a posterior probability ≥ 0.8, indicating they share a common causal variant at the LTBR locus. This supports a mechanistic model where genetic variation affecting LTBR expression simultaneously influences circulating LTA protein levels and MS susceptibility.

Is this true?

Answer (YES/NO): NO